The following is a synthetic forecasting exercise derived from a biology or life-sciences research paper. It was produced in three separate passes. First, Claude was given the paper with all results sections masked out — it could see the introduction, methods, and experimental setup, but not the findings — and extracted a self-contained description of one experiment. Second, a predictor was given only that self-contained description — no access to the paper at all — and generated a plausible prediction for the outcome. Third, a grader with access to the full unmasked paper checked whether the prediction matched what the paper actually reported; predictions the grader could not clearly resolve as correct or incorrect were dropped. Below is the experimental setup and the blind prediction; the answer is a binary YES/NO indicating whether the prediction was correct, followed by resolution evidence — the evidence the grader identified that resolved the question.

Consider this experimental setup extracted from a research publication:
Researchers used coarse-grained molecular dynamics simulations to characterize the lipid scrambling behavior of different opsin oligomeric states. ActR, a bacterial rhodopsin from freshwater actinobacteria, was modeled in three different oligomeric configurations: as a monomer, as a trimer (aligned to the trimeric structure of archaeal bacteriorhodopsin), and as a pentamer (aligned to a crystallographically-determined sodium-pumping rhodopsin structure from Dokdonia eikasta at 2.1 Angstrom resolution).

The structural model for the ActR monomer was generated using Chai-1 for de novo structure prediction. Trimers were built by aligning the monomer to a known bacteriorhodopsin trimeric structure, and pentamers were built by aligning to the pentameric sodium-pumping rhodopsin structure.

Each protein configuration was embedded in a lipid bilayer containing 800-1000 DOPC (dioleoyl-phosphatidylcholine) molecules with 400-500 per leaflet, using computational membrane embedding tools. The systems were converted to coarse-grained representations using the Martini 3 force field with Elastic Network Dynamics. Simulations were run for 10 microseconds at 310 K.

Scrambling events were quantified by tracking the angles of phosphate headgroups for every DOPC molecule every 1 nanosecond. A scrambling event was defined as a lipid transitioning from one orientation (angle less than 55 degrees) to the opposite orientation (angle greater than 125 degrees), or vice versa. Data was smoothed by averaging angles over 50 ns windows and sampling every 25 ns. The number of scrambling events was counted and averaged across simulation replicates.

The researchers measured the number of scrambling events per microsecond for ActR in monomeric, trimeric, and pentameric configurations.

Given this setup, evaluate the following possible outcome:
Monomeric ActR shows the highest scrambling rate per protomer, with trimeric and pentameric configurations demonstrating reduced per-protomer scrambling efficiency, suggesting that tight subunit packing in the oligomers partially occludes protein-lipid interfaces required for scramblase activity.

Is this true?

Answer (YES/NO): NO